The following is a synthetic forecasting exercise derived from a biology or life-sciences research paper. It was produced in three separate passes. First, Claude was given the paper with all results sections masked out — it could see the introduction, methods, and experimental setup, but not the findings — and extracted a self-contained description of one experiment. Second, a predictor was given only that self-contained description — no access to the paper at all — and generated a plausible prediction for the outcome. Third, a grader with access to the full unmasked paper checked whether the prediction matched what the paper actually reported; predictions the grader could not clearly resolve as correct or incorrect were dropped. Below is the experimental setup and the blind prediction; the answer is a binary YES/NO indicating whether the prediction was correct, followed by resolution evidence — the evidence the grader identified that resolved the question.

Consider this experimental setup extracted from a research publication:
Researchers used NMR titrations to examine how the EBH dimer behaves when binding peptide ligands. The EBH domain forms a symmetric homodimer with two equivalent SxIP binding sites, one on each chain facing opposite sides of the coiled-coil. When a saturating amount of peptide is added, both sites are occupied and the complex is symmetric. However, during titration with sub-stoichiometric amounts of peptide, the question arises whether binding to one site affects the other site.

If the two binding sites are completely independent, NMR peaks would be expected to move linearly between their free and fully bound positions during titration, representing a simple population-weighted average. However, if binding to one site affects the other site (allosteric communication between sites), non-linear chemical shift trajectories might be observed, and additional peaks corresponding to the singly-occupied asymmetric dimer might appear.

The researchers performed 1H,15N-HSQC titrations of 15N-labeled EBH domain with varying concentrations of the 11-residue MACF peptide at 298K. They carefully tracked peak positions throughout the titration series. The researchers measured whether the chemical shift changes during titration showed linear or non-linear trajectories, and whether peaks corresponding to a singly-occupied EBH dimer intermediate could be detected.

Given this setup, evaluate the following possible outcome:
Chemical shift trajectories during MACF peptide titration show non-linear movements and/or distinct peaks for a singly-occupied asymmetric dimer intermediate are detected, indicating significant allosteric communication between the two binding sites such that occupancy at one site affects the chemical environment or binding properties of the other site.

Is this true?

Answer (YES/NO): NO